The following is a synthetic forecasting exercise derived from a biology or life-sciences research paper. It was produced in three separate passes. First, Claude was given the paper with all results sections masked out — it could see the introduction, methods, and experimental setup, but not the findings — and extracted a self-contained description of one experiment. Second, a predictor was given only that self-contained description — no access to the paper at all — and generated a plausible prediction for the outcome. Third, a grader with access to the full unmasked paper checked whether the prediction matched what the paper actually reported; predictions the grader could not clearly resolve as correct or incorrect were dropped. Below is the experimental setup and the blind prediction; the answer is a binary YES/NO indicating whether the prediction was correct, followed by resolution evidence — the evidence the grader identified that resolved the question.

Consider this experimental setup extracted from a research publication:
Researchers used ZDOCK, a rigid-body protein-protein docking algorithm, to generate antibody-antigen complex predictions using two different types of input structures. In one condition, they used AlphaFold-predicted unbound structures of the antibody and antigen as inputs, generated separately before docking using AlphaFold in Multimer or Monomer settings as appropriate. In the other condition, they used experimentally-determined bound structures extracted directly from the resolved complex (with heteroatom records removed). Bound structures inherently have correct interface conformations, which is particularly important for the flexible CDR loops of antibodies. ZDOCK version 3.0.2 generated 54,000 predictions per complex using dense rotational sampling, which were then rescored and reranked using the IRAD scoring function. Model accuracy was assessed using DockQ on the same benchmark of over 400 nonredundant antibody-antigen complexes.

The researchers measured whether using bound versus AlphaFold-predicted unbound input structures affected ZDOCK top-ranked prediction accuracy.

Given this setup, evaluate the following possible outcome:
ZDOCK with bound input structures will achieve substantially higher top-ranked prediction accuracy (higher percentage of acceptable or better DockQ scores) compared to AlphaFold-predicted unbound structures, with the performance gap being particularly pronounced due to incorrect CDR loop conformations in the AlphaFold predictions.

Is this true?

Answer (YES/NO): NO